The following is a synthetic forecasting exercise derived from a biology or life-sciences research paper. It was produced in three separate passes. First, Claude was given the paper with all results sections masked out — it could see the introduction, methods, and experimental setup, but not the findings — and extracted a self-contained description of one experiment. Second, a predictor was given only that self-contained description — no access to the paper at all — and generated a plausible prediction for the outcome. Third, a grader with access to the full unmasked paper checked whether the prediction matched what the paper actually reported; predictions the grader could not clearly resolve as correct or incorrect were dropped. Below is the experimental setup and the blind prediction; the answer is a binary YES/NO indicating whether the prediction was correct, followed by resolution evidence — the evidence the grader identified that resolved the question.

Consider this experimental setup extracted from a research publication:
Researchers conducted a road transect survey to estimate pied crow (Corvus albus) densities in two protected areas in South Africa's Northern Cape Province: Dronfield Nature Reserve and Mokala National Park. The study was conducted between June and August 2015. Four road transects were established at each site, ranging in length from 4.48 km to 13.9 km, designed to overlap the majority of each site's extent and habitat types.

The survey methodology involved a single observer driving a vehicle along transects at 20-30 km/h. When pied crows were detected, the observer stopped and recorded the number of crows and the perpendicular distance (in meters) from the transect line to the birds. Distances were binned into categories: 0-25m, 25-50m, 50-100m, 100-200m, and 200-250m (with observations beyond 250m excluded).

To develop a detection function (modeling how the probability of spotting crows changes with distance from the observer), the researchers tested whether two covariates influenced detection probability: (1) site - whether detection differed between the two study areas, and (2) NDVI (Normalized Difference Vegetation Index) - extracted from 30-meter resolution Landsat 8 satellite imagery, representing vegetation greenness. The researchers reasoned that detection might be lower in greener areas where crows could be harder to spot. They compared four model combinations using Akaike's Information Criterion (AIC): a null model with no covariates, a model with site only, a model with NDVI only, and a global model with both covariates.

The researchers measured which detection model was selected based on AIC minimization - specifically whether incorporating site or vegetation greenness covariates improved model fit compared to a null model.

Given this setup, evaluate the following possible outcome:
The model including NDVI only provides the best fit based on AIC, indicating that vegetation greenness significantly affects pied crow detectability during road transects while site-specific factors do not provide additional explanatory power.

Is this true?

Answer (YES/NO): NO